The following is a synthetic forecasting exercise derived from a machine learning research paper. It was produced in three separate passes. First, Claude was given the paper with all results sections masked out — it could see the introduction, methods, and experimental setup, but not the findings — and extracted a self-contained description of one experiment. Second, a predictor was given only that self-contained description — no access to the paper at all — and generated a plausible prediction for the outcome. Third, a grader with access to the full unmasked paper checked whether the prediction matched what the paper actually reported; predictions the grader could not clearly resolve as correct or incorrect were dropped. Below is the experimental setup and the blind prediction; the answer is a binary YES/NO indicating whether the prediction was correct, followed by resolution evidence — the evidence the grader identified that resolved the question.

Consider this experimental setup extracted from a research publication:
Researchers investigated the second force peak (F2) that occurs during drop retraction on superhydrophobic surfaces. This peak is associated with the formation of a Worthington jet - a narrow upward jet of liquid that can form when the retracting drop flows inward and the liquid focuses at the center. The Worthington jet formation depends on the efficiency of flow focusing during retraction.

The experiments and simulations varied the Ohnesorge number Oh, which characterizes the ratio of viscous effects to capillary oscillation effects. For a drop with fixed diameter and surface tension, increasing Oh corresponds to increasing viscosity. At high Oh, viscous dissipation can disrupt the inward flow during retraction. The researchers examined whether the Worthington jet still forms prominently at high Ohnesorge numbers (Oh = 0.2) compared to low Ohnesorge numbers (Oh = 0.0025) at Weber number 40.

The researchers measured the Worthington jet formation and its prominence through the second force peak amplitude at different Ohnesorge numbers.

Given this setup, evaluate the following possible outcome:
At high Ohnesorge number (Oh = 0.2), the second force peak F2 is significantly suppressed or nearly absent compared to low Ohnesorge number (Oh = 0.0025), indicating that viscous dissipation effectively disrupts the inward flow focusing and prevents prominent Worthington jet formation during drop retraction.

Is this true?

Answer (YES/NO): YES